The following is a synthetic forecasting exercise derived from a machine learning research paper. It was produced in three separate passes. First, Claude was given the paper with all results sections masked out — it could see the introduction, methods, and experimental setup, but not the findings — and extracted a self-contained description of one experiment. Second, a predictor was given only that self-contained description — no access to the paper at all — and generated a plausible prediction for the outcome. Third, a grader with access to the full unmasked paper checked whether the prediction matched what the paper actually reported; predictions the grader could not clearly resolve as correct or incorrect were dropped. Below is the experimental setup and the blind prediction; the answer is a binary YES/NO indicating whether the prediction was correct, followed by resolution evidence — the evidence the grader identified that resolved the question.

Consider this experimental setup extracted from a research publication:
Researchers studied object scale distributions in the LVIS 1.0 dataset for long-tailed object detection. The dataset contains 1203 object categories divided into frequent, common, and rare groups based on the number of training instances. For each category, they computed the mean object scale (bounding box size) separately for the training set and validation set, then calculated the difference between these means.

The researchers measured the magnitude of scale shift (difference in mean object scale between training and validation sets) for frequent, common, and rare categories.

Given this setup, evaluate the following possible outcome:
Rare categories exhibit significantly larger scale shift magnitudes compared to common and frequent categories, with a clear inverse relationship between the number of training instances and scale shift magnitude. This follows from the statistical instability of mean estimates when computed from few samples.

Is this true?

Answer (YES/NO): YES